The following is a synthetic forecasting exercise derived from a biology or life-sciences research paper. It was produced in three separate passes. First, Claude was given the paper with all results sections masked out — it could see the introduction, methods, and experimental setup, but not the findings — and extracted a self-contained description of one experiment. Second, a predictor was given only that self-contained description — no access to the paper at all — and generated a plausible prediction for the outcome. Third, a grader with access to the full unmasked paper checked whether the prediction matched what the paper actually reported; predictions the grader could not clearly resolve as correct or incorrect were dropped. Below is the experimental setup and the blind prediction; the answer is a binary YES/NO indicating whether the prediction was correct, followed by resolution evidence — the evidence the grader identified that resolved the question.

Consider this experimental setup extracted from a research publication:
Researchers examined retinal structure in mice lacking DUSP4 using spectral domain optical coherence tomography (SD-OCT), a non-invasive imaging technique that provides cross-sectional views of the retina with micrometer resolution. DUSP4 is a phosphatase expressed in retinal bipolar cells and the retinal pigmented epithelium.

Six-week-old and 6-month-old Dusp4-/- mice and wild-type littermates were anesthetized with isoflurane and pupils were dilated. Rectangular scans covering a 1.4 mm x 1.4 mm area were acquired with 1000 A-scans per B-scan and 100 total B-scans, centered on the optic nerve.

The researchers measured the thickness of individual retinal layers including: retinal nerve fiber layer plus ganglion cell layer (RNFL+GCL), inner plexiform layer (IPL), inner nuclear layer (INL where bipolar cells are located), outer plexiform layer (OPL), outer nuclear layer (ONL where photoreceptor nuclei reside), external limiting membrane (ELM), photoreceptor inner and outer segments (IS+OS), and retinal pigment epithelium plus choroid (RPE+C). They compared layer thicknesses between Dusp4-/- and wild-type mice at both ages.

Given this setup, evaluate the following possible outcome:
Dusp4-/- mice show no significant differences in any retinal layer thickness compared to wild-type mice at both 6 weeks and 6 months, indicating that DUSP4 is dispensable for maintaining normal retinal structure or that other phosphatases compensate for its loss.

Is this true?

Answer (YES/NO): YES